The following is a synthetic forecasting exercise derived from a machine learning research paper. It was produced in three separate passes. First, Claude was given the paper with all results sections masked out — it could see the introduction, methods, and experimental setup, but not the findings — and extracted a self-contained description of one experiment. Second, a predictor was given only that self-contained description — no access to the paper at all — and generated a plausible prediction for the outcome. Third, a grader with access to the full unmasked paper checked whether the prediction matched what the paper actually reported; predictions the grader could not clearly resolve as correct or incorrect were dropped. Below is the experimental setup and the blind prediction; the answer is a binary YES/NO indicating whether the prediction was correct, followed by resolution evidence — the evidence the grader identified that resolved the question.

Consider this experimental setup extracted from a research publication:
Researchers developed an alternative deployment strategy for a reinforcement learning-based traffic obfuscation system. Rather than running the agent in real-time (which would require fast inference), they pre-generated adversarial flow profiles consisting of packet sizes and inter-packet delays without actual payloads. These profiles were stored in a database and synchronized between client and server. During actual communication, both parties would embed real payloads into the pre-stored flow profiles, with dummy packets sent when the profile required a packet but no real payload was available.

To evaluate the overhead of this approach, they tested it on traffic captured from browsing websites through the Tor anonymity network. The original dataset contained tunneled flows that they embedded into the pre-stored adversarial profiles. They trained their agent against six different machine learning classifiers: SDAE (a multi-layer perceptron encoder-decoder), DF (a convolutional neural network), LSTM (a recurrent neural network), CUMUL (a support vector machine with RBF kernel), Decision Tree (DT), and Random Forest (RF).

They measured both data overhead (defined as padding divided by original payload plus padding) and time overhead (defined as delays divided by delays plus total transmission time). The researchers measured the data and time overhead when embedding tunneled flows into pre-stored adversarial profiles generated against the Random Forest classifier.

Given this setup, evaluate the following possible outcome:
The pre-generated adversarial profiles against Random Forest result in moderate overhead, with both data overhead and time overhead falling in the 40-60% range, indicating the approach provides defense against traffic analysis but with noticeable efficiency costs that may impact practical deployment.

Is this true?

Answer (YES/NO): NO